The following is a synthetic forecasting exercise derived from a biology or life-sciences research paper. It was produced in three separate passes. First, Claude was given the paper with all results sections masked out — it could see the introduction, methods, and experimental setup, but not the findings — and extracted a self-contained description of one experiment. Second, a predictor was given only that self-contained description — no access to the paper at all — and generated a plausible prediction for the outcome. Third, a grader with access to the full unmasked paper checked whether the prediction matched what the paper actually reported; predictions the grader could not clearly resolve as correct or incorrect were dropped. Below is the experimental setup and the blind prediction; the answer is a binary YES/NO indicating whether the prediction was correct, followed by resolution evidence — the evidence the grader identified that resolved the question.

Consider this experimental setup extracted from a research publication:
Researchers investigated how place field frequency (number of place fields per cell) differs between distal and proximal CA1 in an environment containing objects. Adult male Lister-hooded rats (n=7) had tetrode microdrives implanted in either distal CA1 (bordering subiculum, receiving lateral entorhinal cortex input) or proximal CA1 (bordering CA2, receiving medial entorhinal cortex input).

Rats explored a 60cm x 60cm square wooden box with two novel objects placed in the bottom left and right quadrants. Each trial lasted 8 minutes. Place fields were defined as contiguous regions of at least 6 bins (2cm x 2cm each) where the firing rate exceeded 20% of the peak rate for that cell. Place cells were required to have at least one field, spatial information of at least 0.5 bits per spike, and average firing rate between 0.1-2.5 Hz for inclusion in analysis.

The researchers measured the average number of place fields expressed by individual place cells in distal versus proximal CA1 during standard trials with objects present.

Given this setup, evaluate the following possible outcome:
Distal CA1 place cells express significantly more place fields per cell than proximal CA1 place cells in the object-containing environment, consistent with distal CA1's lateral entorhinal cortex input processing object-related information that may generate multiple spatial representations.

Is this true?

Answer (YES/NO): NO